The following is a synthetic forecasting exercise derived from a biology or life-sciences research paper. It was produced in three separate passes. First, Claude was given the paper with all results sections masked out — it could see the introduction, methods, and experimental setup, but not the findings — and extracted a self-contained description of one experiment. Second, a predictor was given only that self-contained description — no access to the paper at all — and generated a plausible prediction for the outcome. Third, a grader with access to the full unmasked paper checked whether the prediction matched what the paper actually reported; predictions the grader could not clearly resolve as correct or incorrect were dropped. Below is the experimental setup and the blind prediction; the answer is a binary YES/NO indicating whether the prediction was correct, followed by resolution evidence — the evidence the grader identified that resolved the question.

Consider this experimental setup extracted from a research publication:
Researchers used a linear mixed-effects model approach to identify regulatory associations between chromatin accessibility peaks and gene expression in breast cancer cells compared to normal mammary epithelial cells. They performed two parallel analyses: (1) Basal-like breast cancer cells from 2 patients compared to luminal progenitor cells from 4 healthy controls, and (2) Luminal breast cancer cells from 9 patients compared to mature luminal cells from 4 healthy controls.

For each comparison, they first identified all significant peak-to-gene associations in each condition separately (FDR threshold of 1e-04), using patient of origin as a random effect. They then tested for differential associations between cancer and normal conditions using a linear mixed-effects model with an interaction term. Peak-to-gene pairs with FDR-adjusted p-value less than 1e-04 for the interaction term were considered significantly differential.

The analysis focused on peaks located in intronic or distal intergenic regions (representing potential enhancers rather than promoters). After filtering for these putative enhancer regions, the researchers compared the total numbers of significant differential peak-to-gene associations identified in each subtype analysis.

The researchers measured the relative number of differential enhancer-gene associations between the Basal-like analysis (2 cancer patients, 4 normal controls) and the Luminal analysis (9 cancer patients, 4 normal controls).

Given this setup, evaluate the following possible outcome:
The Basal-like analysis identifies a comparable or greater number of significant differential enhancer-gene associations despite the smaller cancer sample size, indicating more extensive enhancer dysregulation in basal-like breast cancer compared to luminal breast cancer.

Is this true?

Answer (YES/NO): YES